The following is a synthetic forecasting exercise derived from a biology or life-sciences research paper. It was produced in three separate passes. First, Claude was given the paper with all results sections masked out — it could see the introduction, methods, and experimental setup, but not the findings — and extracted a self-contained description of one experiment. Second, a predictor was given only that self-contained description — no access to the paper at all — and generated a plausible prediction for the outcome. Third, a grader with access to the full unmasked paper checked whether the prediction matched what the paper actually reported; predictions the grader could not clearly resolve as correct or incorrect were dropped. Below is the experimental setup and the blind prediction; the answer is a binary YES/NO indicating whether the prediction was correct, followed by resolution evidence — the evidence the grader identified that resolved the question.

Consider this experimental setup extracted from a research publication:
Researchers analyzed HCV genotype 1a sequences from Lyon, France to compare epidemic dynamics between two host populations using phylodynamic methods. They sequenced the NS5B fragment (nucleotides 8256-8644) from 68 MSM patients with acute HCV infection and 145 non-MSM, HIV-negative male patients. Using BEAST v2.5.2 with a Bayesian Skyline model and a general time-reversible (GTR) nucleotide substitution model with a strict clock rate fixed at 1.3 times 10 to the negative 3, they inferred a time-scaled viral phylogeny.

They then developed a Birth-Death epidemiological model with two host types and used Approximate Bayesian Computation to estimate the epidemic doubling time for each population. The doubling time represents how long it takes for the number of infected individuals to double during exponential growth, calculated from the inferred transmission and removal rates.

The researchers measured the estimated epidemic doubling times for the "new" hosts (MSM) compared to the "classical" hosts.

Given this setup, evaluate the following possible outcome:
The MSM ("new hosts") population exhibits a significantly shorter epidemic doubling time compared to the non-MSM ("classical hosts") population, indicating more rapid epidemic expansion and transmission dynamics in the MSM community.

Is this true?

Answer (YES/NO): YES